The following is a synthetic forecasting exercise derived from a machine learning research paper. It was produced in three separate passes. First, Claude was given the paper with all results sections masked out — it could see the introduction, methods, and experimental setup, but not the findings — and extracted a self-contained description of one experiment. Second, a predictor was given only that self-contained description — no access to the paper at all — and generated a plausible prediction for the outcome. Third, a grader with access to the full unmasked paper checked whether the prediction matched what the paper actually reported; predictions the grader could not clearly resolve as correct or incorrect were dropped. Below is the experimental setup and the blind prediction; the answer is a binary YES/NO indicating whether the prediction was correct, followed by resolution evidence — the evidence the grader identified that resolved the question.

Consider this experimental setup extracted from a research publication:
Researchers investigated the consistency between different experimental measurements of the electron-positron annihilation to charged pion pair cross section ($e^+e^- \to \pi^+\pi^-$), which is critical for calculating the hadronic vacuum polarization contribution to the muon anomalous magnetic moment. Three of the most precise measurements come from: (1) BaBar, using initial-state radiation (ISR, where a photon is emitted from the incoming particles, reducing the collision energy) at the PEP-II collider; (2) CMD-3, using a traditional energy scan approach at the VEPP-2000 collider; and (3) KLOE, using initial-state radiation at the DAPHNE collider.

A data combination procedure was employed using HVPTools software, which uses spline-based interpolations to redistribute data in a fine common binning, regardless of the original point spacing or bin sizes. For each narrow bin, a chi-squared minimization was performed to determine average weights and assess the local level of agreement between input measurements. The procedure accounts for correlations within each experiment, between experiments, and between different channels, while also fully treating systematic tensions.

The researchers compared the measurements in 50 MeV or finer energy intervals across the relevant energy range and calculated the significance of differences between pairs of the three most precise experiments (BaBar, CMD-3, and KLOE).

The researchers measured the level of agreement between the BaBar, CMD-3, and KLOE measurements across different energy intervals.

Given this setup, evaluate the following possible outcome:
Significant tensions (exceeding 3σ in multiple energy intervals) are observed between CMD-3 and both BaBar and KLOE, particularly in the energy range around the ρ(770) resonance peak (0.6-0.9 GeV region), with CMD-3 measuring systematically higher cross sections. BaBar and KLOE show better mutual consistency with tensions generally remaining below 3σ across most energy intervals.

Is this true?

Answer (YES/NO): NO